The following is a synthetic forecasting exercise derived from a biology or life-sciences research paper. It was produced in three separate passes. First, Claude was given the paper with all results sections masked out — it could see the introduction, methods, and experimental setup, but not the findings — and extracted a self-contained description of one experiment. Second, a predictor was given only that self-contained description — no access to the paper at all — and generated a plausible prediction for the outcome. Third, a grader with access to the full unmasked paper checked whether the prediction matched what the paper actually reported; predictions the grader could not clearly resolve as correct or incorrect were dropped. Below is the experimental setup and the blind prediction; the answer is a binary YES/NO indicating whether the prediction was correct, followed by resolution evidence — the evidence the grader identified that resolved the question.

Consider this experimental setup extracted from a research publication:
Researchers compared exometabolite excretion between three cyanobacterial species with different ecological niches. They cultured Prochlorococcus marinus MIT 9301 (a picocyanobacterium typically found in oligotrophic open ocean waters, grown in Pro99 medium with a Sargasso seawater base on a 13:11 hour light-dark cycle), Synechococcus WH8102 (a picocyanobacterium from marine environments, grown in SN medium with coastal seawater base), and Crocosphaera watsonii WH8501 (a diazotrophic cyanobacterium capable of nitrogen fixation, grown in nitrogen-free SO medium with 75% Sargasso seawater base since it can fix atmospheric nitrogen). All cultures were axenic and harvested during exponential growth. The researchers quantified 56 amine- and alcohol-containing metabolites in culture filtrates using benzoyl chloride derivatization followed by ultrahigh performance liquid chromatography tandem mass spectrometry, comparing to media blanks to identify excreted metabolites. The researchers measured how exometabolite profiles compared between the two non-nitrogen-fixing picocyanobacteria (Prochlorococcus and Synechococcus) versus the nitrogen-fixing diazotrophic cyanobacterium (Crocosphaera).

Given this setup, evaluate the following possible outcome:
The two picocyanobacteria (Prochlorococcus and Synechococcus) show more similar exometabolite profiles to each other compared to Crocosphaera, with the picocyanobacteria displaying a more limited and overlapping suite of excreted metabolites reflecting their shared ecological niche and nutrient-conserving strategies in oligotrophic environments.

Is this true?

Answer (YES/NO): NO